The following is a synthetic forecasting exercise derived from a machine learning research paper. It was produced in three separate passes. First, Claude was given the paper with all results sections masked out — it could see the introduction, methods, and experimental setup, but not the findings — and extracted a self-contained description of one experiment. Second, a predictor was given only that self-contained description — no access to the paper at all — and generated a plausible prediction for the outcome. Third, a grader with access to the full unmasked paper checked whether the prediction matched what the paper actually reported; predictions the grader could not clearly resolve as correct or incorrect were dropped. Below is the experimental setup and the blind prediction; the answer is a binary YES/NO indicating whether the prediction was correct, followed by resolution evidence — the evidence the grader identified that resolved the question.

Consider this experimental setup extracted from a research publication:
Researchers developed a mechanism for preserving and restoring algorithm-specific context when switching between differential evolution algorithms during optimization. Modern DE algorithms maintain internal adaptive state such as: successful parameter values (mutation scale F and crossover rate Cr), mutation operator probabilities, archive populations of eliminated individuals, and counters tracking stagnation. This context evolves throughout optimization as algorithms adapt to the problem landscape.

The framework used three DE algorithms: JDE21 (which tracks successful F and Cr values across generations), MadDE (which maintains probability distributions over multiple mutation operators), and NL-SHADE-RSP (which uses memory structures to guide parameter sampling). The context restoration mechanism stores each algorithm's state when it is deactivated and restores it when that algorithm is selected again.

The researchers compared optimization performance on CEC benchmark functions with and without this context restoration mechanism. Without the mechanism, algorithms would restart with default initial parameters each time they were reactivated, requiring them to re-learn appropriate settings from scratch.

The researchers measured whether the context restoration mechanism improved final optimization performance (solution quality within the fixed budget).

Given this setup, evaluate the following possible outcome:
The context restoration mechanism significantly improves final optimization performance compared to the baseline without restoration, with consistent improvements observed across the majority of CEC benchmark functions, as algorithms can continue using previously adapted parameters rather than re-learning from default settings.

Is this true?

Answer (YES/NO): YES